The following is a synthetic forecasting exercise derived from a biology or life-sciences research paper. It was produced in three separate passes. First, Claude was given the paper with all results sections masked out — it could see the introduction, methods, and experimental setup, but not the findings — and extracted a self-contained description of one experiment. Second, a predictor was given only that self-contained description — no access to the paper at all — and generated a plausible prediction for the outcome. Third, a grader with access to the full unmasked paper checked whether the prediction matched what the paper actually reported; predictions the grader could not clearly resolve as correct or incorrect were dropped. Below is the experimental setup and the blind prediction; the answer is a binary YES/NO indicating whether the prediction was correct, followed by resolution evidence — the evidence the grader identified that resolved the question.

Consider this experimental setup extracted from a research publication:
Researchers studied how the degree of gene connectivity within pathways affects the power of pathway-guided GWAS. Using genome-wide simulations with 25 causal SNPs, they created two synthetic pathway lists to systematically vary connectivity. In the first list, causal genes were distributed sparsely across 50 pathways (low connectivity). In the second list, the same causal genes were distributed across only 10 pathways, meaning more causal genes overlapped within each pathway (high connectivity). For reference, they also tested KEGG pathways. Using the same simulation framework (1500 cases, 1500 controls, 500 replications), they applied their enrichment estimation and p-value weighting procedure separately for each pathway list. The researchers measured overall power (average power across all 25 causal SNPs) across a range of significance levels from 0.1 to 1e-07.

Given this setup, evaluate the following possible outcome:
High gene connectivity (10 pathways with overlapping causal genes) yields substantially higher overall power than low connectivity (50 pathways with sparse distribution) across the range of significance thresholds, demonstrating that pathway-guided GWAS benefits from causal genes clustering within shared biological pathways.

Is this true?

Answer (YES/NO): YES